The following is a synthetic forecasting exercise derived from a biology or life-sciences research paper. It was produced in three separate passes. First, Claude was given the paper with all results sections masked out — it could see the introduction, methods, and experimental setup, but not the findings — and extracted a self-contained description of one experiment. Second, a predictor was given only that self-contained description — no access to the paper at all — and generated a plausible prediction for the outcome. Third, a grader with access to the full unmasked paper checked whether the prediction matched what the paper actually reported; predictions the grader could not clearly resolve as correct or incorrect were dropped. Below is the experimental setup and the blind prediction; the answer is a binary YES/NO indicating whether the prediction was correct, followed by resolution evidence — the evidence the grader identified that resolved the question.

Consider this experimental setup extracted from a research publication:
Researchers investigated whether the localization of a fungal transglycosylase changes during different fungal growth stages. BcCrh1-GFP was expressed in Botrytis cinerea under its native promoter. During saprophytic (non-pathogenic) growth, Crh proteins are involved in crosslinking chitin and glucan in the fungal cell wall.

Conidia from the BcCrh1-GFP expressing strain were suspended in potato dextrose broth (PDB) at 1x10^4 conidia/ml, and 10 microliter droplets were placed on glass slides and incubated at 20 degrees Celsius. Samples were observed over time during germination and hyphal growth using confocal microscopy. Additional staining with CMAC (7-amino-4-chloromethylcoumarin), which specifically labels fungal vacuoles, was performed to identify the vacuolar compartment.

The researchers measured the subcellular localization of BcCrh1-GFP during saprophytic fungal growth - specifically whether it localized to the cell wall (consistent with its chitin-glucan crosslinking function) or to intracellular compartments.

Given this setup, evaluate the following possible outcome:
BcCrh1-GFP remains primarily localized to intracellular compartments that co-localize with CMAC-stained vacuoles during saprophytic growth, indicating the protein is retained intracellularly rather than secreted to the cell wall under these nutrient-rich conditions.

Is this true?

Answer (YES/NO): YES